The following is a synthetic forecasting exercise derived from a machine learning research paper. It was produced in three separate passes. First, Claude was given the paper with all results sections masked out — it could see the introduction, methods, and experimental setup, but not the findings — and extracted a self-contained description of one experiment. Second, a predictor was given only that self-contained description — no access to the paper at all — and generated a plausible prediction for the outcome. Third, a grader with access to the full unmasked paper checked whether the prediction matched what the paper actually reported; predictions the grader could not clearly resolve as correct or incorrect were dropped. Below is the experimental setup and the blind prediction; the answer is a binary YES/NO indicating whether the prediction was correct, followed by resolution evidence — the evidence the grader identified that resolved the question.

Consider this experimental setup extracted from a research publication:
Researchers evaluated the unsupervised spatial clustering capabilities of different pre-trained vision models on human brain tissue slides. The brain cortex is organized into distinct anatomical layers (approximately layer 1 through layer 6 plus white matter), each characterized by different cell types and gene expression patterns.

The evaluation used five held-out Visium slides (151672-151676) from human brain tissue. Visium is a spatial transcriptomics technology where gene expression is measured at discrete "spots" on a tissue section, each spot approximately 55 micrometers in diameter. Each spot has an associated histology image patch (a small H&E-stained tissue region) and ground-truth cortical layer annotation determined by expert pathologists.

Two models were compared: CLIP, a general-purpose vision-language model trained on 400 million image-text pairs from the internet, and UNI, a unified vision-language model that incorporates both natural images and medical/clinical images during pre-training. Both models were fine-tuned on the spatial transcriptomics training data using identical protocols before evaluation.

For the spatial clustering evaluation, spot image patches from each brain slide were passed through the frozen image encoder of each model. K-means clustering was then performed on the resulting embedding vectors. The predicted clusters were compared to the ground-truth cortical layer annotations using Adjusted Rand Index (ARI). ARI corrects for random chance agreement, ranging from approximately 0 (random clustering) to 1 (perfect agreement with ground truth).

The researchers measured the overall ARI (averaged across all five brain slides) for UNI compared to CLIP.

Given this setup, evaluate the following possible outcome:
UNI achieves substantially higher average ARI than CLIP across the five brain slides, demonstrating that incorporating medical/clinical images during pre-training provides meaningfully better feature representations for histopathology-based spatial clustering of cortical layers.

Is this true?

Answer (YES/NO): NO